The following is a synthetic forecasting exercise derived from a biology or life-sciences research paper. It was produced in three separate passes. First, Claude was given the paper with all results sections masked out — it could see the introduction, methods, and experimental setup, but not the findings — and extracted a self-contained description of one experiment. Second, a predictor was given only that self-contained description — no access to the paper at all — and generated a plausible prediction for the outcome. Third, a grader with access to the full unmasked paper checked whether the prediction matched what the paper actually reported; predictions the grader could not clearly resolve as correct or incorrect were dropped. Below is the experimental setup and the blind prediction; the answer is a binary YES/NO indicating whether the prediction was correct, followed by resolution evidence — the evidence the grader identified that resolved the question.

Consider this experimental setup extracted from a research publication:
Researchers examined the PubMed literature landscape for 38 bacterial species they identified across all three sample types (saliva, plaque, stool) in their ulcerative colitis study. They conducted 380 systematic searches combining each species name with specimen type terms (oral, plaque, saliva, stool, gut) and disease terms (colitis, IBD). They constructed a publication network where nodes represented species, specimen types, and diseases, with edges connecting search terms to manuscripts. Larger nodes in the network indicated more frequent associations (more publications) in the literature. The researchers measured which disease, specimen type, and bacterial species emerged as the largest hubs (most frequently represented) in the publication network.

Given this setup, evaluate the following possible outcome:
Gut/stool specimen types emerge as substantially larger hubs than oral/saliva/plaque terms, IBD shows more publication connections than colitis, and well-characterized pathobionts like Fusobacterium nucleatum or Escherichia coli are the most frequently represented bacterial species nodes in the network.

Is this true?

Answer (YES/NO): NO